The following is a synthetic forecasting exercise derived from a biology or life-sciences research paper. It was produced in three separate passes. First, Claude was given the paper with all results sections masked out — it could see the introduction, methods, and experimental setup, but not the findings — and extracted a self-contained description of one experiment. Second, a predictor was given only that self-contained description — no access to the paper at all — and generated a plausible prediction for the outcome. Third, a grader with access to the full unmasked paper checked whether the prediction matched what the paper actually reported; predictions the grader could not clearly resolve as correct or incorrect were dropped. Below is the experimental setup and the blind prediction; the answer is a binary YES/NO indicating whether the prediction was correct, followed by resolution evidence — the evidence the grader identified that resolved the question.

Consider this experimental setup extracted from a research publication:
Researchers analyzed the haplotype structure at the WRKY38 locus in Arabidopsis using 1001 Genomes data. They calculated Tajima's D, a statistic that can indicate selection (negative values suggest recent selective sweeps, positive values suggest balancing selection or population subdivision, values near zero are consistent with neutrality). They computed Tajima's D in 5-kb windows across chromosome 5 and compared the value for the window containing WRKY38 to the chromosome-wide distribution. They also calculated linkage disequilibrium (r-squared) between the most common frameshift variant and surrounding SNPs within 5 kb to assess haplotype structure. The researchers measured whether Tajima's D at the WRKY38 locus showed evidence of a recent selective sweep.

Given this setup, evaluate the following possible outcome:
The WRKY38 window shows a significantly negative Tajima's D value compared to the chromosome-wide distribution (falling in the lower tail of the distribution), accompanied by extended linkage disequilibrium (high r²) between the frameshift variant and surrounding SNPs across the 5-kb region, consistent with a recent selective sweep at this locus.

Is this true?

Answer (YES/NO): NO